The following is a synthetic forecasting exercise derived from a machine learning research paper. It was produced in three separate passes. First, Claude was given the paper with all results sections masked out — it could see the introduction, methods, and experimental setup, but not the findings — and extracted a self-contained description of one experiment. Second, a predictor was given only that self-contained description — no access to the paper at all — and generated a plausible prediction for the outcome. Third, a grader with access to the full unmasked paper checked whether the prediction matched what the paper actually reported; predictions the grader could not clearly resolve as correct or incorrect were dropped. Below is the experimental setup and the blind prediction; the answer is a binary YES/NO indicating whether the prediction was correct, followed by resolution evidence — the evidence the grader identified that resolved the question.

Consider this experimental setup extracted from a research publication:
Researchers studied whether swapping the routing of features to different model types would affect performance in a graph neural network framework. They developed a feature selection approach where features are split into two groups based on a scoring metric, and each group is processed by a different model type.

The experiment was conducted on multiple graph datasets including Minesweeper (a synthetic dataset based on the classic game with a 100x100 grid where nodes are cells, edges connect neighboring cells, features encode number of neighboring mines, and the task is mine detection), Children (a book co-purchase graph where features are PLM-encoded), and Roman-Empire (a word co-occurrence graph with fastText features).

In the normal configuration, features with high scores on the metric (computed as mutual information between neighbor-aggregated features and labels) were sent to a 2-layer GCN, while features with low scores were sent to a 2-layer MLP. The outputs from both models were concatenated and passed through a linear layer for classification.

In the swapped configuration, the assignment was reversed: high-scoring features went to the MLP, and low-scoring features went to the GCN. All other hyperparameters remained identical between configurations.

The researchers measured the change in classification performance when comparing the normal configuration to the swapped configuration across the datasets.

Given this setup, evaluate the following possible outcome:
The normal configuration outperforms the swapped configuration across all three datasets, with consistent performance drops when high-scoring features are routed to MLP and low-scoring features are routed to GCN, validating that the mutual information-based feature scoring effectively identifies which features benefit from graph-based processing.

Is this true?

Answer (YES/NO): YES